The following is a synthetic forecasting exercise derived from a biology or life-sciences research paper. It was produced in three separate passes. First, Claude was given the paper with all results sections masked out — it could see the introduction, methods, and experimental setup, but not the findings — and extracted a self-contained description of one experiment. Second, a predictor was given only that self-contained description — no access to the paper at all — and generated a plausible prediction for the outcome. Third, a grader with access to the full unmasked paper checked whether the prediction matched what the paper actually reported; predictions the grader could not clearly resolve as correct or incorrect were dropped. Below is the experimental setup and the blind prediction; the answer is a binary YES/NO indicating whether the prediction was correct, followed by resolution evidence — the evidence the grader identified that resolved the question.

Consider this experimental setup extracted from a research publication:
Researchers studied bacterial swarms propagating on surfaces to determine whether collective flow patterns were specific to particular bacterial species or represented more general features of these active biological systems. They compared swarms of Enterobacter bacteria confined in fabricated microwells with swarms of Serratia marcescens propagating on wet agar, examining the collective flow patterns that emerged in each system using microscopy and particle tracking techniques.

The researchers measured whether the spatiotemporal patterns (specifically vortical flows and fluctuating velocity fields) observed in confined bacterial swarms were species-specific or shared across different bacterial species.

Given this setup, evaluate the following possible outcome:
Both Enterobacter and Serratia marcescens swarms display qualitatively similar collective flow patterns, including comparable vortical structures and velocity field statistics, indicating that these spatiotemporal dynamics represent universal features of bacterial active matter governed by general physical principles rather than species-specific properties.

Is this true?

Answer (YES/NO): YES